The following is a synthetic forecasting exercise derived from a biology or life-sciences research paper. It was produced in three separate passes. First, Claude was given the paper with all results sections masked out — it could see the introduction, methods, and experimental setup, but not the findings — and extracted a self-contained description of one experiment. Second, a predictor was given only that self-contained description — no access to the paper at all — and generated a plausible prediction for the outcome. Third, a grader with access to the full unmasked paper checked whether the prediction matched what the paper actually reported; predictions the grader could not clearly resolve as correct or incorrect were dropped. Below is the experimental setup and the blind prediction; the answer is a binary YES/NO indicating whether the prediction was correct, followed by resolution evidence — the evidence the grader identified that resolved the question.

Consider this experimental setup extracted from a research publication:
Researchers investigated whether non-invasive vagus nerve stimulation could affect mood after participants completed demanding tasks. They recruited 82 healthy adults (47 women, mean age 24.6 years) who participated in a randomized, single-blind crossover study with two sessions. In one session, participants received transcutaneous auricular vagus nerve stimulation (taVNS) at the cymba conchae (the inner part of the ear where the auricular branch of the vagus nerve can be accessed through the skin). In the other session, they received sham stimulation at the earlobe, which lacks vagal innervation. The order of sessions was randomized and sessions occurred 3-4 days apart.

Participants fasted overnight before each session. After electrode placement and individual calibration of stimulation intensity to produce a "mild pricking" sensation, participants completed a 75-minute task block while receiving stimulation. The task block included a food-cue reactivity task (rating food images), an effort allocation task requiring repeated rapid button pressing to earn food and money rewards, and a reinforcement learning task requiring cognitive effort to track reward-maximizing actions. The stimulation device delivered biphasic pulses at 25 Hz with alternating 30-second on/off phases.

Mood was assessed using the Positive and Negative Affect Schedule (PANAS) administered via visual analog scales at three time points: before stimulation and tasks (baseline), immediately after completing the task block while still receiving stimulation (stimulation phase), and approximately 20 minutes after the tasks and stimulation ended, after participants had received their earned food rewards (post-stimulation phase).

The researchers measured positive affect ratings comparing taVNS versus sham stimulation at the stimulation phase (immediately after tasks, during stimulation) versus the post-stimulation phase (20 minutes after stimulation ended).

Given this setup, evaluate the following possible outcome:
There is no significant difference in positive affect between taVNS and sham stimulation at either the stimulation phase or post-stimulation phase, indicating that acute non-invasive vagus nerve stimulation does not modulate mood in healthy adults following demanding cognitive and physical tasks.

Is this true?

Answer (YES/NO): NO